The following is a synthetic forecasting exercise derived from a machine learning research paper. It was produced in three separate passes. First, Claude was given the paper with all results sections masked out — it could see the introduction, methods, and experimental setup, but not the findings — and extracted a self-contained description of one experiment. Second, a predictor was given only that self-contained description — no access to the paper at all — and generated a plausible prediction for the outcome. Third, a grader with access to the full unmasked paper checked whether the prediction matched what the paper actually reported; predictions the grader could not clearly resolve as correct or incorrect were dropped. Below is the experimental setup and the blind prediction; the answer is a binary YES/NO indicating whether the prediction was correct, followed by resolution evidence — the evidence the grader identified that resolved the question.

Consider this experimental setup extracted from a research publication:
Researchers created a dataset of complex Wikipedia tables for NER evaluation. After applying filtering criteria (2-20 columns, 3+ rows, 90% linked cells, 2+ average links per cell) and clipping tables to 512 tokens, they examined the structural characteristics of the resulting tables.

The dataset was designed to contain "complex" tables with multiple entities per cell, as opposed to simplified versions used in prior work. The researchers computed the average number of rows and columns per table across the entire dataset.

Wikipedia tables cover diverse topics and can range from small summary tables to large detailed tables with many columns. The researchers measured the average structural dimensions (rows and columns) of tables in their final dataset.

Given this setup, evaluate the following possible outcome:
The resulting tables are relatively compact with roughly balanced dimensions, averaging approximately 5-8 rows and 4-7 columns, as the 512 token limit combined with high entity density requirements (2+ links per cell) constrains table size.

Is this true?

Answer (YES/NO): NO